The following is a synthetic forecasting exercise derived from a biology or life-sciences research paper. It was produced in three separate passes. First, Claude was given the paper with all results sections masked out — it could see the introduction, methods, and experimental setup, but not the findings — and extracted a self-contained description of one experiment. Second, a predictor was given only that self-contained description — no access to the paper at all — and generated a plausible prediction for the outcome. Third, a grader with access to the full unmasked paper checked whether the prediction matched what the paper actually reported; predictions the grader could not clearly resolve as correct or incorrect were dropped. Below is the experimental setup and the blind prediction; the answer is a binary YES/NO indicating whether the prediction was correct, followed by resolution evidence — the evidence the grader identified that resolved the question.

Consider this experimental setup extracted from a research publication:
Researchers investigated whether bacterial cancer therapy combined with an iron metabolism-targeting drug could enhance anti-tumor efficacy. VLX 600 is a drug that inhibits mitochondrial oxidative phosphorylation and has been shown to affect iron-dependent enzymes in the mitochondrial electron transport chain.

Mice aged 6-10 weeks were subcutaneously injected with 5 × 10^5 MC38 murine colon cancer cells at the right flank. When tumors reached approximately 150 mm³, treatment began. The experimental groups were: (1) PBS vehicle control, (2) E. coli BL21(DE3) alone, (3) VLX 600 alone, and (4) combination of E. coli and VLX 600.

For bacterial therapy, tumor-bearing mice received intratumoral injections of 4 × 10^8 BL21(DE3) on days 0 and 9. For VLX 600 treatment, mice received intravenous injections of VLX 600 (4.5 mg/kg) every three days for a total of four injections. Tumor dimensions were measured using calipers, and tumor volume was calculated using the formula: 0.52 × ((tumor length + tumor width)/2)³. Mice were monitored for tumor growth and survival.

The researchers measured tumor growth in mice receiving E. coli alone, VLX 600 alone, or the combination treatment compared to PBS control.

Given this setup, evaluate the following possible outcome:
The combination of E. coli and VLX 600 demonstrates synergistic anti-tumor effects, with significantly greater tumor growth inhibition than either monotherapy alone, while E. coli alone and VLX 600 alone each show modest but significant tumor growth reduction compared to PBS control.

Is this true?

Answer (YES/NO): NO